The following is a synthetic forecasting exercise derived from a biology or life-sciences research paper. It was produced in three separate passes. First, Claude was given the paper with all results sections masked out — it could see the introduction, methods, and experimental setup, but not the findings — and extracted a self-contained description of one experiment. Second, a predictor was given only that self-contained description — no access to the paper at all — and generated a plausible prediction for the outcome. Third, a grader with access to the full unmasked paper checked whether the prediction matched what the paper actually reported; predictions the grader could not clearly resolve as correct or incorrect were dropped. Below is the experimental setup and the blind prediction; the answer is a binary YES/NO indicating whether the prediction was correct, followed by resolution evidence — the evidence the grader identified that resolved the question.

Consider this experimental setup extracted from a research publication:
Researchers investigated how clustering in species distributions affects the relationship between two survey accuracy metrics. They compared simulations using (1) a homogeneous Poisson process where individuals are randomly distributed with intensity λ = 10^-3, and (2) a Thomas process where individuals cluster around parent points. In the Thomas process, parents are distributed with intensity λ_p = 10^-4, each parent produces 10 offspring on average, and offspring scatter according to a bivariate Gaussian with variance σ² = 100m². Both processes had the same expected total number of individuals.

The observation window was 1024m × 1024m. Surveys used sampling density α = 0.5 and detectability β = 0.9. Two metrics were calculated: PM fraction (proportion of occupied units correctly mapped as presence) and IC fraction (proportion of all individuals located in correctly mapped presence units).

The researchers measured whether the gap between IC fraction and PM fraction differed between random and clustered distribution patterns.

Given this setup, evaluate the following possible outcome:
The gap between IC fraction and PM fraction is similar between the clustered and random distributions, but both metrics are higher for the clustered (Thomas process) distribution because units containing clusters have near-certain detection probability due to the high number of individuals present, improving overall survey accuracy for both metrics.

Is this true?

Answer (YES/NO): NO